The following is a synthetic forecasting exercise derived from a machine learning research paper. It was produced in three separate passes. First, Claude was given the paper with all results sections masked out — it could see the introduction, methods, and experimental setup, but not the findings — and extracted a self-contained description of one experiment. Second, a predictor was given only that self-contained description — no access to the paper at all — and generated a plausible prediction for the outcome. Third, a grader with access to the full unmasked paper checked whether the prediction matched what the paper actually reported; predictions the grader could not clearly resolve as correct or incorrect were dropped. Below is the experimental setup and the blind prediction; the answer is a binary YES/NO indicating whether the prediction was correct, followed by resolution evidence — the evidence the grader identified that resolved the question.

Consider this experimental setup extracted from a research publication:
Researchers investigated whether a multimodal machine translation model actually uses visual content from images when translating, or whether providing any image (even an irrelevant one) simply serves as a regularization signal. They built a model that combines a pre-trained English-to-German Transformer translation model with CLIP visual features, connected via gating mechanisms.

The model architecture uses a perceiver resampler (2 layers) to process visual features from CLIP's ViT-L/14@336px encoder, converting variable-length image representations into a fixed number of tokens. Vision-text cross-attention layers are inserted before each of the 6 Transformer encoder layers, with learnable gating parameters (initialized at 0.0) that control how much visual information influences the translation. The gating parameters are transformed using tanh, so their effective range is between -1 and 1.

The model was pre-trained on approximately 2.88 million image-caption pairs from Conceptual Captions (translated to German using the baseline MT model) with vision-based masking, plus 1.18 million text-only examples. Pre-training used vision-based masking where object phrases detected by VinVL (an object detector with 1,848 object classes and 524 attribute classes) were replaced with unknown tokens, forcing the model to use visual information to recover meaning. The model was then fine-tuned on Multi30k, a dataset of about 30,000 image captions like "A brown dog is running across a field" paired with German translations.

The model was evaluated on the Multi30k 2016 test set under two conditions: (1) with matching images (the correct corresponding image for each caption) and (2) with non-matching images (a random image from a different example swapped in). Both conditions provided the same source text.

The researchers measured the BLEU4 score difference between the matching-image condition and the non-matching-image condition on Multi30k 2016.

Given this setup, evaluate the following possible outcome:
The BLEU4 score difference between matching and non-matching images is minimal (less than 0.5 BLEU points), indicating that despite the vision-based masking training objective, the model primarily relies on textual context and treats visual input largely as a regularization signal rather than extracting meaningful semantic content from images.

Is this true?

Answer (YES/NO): NO